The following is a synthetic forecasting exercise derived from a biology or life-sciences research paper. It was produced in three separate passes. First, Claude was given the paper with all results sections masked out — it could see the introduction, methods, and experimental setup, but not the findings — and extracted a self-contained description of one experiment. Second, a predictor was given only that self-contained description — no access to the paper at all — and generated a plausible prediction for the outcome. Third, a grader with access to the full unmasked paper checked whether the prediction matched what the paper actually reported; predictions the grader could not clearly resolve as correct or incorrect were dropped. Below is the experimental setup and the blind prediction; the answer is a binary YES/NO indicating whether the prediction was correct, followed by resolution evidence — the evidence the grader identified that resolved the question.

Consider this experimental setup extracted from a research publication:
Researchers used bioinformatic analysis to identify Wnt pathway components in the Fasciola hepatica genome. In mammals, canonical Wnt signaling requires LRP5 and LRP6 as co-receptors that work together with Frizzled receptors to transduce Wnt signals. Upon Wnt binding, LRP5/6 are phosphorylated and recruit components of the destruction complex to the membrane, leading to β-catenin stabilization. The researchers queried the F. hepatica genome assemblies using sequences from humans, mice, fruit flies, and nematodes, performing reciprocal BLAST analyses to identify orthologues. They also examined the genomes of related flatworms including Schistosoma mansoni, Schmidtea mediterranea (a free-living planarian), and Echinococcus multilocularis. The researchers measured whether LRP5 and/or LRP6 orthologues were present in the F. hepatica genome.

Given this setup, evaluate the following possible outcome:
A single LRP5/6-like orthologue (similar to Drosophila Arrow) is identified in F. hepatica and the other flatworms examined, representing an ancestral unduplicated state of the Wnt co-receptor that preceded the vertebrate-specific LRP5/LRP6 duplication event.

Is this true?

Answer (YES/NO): NO